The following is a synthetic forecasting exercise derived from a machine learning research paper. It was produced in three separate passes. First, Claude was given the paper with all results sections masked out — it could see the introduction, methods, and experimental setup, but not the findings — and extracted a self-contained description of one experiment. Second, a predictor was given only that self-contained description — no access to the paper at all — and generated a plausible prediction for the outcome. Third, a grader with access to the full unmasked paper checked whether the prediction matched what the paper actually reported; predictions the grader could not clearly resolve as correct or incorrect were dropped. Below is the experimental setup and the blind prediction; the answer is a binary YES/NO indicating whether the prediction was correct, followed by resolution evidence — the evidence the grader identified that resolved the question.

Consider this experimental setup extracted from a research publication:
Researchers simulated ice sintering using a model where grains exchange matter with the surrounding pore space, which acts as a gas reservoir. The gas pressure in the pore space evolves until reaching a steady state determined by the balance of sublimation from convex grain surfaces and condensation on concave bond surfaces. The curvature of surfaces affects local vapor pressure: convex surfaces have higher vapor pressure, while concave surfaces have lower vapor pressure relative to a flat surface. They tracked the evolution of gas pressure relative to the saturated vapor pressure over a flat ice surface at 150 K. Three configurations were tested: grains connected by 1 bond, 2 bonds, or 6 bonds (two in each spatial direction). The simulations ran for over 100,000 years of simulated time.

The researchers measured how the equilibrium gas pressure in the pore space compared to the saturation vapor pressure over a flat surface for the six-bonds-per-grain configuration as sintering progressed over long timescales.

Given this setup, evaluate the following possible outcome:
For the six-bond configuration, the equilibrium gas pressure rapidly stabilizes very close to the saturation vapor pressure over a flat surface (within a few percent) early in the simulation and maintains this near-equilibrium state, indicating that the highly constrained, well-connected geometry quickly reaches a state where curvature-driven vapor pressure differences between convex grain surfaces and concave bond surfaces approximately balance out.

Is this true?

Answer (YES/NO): NO